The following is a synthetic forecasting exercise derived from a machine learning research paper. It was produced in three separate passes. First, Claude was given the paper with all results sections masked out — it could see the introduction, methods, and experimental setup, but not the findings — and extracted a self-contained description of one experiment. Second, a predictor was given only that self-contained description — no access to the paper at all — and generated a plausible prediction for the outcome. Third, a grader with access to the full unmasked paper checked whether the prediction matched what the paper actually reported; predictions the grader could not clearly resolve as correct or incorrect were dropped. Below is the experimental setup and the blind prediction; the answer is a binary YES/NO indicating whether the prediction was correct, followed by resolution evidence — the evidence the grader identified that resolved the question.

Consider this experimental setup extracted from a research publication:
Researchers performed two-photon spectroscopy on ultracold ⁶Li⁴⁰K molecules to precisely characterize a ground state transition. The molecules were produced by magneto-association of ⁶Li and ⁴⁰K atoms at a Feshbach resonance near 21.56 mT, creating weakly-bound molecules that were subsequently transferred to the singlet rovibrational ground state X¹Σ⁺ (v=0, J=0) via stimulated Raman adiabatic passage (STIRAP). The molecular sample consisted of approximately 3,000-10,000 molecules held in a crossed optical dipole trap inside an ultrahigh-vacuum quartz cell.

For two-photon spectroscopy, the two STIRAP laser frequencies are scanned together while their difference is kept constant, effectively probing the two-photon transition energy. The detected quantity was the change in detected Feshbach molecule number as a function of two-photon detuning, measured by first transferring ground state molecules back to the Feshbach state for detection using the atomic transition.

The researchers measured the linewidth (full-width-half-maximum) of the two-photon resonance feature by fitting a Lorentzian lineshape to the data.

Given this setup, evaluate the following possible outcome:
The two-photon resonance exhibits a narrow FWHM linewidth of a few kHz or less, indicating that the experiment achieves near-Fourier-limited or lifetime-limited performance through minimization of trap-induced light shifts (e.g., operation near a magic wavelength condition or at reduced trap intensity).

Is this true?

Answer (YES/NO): NO